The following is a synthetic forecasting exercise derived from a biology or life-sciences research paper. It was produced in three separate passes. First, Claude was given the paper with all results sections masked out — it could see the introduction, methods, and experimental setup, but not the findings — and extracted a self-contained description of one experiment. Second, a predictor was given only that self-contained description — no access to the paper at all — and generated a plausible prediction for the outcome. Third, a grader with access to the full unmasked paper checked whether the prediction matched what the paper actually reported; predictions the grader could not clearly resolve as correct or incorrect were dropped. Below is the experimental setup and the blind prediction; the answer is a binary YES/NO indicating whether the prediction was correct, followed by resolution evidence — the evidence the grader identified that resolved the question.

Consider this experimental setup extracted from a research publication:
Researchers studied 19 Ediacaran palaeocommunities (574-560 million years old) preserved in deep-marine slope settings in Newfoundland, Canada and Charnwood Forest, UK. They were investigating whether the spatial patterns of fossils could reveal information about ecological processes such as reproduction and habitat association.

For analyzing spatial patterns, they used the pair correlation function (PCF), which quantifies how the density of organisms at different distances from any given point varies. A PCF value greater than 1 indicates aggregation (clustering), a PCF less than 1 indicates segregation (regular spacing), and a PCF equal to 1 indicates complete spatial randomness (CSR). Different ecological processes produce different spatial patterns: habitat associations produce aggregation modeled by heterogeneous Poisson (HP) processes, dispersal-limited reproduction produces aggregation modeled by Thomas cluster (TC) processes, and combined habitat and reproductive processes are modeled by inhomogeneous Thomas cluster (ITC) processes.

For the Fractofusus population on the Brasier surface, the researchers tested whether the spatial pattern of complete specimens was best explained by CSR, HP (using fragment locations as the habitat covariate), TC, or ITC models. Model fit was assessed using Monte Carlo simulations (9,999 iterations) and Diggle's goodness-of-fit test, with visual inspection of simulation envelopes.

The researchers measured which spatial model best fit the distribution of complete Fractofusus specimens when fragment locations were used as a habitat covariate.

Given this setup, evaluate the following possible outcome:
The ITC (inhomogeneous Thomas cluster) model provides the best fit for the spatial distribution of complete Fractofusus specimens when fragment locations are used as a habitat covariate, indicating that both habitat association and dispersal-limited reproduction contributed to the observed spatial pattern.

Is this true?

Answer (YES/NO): YES